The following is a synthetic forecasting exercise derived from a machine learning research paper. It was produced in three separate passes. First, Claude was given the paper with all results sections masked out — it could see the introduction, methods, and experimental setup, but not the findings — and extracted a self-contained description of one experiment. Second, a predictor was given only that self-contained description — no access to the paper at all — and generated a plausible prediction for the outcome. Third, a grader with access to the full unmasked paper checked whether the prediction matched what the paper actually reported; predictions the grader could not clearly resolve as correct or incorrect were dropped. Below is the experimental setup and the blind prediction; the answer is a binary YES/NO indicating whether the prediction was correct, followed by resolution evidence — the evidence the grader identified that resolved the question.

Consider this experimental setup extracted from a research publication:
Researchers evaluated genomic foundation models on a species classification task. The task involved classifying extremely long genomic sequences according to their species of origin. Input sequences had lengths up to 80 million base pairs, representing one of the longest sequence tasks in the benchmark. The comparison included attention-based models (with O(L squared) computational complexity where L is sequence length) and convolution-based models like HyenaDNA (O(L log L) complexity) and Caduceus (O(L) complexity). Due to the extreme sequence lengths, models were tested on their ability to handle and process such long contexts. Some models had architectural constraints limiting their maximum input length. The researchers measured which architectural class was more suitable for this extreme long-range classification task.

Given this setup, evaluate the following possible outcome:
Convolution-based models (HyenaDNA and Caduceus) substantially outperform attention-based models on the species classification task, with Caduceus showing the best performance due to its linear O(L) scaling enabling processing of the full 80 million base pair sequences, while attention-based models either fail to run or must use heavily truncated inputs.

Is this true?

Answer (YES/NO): NO